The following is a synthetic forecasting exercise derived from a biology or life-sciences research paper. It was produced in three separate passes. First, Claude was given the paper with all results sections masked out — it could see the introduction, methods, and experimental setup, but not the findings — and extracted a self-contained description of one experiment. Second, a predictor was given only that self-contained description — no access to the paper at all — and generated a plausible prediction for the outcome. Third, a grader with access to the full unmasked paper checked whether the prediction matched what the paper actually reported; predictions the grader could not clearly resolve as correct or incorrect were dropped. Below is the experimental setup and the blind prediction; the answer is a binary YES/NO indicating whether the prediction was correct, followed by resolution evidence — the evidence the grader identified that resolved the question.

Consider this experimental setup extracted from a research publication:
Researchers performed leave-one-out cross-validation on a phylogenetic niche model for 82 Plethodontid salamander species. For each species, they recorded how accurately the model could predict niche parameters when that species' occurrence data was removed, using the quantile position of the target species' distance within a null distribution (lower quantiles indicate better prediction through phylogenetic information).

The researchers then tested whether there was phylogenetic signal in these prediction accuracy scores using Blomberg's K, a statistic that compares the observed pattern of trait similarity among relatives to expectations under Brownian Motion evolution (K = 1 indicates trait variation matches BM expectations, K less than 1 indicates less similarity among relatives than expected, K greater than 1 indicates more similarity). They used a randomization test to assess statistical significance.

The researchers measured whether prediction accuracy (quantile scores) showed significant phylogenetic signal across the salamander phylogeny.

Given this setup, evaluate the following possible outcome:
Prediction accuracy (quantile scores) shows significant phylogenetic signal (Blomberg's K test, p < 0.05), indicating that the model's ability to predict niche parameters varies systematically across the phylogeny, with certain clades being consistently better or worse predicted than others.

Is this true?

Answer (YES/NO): YES